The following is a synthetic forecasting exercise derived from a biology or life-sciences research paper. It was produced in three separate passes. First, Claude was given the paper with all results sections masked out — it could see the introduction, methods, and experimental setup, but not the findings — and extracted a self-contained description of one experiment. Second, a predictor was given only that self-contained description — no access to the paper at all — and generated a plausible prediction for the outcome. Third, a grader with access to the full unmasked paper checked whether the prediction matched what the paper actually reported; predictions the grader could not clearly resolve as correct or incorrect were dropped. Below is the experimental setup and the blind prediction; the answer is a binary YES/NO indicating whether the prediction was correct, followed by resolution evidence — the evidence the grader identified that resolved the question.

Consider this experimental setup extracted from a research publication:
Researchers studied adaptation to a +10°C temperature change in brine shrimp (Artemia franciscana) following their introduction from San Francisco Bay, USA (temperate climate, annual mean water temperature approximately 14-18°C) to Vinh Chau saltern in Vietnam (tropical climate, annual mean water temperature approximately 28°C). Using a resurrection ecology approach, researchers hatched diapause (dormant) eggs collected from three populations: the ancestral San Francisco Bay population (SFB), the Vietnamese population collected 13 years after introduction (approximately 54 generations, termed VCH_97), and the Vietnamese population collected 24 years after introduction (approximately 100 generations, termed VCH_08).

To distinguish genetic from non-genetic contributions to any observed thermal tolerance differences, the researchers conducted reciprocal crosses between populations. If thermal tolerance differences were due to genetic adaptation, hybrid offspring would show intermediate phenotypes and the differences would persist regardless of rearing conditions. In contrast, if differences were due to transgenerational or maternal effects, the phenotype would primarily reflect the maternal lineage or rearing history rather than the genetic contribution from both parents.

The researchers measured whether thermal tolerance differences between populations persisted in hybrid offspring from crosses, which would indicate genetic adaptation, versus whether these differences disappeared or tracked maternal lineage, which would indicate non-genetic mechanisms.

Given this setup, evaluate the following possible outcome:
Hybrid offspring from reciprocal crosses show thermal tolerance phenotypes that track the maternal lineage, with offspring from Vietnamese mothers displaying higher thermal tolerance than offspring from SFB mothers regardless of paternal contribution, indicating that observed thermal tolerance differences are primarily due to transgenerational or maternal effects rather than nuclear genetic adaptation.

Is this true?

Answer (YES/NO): YES